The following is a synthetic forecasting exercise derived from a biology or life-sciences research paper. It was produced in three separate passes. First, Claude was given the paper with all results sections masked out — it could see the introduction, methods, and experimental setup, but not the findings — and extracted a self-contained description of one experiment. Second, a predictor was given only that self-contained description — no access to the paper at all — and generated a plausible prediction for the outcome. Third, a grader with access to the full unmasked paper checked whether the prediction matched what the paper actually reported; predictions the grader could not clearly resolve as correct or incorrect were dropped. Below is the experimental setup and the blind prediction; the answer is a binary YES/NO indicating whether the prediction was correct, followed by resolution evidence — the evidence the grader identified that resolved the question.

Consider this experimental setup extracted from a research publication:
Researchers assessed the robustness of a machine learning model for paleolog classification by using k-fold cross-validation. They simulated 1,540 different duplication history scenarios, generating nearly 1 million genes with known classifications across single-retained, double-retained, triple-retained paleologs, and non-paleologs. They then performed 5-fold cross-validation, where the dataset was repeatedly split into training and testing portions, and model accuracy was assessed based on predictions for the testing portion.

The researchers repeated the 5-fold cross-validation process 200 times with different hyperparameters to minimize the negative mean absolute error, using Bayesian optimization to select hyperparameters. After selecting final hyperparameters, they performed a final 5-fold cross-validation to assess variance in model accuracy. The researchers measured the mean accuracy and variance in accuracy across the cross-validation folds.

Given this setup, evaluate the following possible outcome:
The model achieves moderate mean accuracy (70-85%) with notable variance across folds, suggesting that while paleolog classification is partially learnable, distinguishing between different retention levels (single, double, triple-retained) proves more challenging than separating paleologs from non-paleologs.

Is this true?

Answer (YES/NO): NO